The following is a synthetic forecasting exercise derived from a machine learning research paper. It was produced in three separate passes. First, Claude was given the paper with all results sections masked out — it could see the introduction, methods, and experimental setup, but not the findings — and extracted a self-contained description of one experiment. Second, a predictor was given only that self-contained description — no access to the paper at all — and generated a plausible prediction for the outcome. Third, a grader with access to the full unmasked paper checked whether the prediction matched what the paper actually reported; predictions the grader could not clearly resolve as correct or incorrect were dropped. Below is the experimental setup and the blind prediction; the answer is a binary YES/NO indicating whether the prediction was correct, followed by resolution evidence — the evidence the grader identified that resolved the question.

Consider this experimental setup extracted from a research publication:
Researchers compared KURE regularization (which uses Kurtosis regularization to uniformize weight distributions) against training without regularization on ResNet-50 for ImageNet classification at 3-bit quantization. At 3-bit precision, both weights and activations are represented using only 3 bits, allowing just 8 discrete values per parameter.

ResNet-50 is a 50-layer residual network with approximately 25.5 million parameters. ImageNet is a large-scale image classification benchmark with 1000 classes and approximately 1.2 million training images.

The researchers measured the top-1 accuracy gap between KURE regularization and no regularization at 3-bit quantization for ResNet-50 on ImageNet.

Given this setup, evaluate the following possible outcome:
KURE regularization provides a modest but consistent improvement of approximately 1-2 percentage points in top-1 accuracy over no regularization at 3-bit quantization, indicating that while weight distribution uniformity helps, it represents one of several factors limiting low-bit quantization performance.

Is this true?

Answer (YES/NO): NO